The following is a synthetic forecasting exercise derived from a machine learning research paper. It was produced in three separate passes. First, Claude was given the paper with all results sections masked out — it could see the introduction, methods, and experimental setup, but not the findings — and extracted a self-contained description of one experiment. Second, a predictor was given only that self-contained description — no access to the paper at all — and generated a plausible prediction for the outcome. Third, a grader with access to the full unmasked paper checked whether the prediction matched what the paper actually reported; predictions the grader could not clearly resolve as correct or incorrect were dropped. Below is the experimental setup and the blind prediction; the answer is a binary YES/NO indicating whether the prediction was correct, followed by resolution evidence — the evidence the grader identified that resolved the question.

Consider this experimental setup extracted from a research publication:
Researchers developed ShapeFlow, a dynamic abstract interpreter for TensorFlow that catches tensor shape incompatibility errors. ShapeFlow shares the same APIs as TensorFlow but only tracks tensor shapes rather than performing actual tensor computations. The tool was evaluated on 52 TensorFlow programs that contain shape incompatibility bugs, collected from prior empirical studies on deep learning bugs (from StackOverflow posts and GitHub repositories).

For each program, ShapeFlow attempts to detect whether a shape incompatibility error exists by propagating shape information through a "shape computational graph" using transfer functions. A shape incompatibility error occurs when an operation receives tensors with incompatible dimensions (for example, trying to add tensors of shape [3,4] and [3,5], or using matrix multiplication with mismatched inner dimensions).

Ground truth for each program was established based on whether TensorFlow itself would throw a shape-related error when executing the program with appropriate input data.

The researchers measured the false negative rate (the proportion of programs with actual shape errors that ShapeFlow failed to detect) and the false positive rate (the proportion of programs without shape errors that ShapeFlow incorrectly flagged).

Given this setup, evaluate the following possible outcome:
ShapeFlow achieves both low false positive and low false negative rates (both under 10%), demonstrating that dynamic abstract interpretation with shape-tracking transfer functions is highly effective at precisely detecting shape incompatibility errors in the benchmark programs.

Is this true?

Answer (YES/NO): YES